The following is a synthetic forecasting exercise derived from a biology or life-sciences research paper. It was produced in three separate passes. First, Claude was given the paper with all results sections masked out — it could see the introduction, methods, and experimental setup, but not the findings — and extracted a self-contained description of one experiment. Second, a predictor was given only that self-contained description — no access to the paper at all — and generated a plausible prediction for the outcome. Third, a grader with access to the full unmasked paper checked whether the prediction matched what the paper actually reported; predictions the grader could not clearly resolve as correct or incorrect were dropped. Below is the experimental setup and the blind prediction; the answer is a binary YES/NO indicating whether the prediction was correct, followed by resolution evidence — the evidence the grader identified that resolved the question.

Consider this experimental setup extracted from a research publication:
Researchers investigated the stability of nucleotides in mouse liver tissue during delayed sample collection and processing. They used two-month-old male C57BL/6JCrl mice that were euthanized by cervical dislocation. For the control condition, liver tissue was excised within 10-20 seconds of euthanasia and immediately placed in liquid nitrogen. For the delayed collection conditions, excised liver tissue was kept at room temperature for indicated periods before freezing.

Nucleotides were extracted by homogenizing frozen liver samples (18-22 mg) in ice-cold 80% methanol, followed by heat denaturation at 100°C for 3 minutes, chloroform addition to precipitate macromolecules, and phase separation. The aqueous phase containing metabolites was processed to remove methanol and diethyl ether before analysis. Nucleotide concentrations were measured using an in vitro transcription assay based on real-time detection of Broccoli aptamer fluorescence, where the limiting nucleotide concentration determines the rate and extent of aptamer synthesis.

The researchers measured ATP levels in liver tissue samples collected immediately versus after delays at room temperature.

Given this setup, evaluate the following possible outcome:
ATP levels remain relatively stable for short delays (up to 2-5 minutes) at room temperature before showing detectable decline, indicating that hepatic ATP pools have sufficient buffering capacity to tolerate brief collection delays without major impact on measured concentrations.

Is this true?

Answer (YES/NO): NO